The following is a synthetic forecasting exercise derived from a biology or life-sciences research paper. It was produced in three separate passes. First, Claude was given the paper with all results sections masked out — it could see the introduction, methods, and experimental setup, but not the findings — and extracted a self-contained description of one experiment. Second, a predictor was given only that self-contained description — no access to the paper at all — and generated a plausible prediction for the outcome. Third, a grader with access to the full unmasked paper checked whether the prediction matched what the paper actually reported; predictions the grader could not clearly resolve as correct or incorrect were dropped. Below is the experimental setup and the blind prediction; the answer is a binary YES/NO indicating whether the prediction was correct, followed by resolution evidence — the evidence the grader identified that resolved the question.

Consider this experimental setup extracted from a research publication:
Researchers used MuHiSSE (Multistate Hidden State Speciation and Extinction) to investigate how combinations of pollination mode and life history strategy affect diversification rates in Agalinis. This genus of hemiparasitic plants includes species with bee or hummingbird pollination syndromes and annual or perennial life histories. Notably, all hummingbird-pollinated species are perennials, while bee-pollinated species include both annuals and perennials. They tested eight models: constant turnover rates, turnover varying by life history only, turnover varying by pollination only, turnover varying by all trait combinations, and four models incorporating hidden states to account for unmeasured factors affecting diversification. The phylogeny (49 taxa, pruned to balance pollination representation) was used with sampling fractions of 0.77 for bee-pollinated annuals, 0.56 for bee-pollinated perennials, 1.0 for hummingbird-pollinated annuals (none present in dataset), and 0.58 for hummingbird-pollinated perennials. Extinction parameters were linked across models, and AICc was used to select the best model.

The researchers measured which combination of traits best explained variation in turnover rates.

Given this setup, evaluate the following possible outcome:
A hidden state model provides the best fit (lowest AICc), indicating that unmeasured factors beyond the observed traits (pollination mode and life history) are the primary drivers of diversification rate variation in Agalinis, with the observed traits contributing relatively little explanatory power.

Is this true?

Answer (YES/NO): NO